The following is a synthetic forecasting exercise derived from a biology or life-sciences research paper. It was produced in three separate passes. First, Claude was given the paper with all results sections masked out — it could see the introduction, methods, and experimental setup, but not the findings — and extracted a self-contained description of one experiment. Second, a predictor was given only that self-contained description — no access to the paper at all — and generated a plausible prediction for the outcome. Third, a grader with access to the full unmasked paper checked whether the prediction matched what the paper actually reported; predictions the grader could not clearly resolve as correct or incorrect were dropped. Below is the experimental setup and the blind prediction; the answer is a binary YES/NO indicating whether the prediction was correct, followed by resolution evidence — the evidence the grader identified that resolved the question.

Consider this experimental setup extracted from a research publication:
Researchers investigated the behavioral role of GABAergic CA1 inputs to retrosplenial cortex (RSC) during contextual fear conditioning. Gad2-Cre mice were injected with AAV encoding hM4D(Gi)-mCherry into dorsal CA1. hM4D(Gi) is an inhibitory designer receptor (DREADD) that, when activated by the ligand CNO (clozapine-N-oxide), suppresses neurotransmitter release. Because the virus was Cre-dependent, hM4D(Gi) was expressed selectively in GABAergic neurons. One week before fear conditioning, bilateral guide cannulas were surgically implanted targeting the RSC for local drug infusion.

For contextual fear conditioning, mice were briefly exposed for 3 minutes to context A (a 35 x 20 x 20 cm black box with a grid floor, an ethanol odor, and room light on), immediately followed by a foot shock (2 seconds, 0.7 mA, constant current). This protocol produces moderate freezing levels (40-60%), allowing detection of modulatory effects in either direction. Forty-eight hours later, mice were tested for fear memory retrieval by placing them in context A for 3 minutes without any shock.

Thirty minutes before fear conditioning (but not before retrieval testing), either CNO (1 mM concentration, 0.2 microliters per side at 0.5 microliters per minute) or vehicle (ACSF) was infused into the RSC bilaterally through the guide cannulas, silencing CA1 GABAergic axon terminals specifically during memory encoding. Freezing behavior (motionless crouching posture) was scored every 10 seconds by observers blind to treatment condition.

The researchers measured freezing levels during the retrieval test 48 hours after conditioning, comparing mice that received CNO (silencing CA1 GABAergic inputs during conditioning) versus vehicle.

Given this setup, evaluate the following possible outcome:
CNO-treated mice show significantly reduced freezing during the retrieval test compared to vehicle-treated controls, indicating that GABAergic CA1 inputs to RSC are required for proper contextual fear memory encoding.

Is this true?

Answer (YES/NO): NO